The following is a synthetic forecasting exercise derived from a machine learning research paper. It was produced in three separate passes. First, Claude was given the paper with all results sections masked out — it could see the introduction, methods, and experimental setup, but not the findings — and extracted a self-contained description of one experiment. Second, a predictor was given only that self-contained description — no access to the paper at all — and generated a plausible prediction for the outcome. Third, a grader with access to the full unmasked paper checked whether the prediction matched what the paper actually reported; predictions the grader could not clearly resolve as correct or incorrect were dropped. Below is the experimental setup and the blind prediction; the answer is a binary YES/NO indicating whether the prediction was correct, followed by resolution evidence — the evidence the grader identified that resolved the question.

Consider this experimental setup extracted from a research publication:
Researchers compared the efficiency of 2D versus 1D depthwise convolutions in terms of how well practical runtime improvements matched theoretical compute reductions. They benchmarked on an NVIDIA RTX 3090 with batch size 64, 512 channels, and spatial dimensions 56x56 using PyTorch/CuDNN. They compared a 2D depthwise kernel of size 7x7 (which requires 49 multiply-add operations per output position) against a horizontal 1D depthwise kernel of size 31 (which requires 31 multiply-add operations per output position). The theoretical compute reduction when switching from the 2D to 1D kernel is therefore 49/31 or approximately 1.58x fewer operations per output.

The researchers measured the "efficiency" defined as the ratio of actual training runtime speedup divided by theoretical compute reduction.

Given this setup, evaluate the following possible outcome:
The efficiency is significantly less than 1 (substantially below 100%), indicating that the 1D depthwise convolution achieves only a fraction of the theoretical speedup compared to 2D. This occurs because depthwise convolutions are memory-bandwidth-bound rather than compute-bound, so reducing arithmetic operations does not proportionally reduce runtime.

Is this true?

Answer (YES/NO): NO